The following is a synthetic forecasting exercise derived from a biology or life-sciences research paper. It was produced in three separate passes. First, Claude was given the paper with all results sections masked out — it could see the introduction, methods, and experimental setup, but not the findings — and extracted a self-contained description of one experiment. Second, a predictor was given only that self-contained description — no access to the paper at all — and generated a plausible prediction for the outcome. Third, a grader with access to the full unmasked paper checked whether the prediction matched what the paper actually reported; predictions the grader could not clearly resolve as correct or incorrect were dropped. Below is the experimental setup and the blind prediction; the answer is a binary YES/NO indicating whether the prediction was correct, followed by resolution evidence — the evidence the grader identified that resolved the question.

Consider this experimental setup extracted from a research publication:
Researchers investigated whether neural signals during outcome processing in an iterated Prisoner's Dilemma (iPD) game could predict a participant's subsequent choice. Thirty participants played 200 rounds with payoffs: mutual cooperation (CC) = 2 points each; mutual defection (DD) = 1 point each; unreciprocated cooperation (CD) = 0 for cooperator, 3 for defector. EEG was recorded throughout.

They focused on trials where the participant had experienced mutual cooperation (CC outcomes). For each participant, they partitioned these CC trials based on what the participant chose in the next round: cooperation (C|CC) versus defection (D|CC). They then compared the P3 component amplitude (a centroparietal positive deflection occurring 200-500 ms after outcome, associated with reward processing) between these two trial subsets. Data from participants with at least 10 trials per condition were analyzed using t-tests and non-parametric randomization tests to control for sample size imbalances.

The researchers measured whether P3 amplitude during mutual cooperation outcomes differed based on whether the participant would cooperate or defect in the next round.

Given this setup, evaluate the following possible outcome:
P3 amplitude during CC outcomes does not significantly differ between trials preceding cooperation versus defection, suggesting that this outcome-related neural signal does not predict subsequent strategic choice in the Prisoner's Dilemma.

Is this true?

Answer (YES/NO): YES